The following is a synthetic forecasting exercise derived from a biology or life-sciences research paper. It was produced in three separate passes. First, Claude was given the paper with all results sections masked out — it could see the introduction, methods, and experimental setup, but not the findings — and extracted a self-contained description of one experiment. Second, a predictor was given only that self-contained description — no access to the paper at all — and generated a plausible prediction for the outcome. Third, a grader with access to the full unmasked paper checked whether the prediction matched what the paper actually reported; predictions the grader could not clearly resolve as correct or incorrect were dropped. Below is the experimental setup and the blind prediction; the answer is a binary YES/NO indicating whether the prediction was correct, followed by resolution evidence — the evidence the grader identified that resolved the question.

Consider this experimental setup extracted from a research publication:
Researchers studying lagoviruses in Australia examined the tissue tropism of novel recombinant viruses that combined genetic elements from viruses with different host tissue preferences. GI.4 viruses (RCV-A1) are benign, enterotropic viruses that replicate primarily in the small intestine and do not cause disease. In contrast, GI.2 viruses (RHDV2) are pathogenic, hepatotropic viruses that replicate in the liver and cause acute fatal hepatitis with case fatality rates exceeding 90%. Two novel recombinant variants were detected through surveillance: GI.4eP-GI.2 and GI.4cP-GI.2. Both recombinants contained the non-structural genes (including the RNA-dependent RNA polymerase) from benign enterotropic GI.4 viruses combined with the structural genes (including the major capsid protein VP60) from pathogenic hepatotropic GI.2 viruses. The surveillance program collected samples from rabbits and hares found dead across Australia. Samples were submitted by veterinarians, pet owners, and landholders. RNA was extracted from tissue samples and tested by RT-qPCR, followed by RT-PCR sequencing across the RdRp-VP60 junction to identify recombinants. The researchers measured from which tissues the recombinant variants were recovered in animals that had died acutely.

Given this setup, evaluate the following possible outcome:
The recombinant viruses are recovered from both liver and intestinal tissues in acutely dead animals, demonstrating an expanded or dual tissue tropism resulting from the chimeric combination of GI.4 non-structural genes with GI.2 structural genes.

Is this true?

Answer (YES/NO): NO